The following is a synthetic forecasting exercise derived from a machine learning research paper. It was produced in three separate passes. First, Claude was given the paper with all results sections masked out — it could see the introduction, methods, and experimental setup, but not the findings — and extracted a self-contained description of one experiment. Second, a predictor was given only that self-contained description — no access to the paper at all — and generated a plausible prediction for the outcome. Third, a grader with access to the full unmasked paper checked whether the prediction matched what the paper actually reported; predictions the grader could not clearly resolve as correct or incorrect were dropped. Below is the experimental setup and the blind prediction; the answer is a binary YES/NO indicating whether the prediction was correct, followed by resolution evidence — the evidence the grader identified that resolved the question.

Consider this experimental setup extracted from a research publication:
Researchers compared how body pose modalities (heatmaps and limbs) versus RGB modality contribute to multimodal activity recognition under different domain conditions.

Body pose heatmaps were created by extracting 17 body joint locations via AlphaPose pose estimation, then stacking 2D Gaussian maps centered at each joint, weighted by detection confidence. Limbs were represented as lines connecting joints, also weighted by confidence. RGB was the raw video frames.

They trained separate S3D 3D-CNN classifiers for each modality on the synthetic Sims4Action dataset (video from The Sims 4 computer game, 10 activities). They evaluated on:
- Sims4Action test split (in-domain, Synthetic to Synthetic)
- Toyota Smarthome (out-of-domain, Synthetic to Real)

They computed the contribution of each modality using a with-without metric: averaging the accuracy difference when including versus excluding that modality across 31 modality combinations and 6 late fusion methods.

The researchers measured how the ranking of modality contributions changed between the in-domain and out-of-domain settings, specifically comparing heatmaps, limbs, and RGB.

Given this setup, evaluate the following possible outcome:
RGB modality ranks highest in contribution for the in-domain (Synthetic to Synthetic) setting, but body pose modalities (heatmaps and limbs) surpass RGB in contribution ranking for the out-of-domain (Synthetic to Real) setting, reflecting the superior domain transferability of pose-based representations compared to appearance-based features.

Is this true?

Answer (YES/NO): NO